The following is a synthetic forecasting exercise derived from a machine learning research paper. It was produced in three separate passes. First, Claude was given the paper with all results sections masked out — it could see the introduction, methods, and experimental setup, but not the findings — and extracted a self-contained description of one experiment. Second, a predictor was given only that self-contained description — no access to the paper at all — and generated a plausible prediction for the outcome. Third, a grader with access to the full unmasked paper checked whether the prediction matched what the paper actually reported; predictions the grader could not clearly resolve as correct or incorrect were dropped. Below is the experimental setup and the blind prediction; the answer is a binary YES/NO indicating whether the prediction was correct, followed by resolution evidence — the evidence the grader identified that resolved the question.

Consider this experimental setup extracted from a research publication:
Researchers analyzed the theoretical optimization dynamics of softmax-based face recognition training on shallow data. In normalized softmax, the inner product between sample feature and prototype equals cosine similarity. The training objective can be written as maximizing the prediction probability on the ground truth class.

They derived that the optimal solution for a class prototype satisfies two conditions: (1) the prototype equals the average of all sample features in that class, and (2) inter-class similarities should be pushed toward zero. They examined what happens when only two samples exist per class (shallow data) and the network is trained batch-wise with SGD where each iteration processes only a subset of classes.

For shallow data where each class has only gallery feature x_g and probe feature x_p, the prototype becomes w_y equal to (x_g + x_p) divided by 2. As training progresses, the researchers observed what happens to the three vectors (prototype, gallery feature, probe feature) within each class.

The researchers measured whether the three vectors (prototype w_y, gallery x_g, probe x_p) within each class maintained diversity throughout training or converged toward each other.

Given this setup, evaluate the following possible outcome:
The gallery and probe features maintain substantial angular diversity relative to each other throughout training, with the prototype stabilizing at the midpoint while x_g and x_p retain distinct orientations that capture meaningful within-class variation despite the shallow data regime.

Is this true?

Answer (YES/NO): NO